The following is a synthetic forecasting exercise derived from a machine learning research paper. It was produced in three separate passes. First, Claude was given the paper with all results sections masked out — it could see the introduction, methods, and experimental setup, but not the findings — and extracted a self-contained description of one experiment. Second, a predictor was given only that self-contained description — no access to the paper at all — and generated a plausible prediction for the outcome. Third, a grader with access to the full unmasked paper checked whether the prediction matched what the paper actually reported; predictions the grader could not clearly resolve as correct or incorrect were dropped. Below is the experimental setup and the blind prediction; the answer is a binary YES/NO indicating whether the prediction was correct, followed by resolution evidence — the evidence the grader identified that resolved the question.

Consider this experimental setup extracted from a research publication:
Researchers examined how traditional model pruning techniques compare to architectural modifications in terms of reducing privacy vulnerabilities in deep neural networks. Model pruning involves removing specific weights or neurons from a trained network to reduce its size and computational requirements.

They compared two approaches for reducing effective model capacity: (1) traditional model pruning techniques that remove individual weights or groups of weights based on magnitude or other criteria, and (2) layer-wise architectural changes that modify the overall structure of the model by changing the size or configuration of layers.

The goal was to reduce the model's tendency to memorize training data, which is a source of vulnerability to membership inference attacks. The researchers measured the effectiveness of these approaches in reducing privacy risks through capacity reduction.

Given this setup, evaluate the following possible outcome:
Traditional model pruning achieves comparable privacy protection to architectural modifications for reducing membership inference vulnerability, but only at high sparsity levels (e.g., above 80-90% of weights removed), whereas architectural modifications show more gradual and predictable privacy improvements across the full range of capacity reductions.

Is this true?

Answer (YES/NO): NO